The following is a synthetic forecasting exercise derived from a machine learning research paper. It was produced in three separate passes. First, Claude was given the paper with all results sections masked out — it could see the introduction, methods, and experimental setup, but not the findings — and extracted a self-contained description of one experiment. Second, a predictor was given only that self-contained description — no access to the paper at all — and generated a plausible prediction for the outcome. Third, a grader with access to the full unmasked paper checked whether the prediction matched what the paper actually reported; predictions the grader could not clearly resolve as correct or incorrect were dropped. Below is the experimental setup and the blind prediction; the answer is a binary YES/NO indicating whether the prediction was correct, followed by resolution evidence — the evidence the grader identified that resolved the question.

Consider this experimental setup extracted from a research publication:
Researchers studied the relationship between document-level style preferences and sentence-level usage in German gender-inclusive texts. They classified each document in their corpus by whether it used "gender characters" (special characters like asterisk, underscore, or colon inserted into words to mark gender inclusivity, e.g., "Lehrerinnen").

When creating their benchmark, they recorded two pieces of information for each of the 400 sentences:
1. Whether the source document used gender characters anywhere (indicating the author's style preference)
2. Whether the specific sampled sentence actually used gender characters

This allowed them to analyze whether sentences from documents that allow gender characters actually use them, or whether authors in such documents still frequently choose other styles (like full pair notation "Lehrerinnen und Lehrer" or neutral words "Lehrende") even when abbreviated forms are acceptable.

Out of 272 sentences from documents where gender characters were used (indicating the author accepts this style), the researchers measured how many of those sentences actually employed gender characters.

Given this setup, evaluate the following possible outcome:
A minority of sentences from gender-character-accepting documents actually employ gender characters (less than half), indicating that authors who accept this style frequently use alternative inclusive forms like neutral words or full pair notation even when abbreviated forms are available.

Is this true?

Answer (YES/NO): YES